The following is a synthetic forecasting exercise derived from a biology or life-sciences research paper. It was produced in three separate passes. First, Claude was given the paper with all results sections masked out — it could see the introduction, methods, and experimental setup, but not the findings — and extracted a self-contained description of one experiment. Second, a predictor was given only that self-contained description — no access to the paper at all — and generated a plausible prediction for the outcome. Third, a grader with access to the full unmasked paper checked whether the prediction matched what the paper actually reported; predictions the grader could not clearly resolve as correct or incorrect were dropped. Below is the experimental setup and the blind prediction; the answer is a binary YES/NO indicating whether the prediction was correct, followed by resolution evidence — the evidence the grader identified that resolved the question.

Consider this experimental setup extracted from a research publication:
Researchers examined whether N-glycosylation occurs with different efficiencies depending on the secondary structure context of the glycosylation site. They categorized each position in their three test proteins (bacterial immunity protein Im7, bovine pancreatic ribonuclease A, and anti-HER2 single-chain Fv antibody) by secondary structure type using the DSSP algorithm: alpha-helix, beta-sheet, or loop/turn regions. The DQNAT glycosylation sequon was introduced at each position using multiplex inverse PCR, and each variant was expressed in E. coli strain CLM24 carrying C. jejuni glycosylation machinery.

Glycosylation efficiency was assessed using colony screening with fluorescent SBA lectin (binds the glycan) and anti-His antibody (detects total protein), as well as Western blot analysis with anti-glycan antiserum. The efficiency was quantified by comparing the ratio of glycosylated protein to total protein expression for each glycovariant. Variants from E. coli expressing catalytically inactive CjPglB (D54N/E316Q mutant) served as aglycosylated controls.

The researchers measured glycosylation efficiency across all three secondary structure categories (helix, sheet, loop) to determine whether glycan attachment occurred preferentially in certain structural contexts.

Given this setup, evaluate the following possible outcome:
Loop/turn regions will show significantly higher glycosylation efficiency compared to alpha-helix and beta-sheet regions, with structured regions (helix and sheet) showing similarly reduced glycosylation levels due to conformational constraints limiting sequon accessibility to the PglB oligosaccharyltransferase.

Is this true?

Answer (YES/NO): NO